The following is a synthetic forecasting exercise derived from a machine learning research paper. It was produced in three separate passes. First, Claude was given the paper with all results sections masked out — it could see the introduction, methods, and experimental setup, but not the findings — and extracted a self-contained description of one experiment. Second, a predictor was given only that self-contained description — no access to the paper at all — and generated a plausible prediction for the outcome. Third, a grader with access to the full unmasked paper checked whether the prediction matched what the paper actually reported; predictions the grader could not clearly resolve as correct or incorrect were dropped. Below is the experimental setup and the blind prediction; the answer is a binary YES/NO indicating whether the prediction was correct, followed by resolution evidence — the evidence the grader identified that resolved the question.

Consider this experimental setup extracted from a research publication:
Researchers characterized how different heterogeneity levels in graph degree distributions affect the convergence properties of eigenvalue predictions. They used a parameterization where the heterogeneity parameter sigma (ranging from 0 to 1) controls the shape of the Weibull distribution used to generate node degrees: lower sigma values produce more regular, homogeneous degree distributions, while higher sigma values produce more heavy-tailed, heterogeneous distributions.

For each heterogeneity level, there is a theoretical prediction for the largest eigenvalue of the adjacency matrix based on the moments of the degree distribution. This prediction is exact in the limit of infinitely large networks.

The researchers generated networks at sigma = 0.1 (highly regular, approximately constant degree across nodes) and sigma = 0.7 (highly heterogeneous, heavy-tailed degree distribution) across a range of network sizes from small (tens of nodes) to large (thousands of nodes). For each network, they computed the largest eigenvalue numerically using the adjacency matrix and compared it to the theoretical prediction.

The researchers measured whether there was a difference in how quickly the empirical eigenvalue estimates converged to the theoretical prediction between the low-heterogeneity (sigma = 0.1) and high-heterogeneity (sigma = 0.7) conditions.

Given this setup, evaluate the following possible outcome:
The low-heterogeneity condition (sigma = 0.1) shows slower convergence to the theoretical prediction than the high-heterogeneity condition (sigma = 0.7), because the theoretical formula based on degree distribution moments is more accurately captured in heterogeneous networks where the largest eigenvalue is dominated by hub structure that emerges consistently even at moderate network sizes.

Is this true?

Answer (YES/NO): NO